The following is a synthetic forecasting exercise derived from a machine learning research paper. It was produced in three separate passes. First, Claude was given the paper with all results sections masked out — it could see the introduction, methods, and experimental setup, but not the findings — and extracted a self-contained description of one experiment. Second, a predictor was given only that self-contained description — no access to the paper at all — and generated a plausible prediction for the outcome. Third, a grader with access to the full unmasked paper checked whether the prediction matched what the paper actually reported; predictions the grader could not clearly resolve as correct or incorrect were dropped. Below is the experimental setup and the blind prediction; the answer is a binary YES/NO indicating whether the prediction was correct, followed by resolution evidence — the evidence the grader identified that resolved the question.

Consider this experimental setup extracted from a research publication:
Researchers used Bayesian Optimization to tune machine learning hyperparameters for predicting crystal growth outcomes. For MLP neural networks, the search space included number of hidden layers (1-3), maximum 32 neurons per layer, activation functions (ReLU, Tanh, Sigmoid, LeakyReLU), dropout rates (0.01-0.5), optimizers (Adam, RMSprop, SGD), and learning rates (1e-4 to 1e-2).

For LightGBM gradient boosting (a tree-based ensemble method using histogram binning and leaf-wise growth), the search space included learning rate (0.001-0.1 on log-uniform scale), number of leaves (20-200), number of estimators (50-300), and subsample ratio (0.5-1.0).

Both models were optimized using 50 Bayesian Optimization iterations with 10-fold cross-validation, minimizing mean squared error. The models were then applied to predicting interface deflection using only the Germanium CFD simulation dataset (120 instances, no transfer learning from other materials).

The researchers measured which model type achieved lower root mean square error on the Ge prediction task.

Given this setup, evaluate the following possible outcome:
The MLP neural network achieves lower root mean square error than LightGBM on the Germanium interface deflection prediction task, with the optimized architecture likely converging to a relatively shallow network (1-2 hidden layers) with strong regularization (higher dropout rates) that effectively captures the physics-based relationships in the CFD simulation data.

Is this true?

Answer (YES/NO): NO